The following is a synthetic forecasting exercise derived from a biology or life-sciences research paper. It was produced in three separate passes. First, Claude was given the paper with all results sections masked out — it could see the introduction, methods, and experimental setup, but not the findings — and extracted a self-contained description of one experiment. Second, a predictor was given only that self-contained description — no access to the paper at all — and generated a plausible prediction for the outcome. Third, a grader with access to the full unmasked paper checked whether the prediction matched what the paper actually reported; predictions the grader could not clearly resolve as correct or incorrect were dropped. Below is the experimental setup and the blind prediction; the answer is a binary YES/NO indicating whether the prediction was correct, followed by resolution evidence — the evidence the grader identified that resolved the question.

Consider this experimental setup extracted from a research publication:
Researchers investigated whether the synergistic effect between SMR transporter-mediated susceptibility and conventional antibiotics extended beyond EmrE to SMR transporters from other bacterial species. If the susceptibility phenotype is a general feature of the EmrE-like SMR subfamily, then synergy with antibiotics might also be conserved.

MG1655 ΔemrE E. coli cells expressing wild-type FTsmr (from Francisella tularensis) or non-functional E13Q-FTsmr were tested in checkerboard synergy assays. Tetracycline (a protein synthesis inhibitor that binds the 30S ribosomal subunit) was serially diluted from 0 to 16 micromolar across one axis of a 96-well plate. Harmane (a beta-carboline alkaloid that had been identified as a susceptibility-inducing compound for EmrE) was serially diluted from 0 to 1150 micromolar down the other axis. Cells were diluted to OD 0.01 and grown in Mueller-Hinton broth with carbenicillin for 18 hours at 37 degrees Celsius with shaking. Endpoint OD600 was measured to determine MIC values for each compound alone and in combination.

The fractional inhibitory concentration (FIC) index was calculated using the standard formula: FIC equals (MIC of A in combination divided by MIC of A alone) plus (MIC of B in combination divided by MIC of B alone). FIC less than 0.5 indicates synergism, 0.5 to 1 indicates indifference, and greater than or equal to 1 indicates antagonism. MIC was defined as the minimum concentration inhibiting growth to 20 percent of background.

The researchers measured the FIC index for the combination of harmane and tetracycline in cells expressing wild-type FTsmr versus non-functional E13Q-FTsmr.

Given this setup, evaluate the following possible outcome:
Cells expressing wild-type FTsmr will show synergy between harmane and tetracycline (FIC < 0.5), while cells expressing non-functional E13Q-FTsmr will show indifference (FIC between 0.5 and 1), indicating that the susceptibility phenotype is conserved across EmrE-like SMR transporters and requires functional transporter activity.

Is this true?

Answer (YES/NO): NO